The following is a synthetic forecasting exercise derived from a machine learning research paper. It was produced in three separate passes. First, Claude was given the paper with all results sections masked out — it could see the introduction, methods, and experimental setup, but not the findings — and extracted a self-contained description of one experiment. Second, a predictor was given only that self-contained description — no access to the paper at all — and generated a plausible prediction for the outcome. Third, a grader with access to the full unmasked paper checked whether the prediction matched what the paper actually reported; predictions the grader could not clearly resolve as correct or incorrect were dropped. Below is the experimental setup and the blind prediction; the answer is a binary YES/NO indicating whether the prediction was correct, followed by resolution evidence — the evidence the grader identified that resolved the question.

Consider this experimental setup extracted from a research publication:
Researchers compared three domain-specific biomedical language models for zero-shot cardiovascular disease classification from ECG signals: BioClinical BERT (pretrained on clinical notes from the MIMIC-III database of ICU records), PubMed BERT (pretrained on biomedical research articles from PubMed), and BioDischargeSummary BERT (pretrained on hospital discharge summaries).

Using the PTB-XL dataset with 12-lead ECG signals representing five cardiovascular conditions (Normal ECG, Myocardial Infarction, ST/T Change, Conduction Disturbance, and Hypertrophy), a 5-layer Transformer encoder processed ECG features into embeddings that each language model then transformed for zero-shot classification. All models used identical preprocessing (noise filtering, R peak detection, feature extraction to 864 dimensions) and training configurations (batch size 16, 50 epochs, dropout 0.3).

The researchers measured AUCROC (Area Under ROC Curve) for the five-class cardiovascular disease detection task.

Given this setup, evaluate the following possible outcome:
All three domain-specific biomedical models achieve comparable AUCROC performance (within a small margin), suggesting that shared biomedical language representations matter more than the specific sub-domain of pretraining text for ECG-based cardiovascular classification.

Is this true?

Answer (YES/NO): NO